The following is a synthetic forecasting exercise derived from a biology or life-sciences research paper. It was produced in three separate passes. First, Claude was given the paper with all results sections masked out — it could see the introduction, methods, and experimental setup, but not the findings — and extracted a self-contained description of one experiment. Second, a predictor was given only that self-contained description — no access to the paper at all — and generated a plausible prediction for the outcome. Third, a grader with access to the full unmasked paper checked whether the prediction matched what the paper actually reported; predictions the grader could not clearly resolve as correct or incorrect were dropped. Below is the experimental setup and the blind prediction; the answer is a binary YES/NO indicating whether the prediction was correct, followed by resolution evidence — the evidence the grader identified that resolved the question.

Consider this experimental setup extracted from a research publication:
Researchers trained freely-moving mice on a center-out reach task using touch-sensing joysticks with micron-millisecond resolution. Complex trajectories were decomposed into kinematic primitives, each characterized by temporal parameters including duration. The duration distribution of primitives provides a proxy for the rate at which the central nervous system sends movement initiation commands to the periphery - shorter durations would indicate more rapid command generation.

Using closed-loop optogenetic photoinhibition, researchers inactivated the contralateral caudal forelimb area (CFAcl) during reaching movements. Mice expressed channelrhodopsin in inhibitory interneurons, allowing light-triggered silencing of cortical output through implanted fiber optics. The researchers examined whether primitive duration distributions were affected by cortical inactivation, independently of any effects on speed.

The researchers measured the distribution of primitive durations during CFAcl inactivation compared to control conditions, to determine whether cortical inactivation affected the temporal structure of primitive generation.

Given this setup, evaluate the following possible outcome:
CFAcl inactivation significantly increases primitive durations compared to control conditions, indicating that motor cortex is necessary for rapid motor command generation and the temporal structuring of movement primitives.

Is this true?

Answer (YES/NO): NO